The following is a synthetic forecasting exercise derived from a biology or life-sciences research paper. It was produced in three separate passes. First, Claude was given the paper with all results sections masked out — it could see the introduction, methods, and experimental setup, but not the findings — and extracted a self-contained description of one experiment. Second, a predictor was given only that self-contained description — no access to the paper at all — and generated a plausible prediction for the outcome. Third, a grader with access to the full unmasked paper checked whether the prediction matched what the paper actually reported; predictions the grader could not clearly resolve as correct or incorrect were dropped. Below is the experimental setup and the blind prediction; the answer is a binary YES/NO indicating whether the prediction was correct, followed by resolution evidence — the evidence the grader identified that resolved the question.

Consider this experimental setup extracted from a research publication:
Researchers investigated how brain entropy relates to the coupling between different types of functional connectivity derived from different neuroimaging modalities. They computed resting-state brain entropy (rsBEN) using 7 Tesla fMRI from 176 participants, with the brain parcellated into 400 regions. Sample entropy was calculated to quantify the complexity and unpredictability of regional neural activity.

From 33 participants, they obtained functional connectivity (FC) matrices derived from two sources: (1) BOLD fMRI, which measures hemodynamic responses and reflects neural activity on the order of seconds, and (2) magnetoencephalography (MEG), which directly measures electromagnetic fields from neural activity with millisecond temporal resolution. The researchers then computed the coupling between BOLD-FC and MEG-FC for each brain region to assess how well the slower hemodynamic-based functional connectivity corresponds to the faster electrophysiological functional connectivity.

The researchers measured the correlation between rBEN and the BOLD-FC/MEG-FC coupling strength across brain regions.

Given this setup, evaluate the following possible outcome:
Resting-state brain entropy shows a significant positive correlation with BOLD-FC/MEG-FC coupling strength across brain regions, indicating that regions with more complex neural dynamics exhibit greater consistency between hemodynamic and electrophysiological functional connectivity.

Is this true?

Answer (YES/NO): YES